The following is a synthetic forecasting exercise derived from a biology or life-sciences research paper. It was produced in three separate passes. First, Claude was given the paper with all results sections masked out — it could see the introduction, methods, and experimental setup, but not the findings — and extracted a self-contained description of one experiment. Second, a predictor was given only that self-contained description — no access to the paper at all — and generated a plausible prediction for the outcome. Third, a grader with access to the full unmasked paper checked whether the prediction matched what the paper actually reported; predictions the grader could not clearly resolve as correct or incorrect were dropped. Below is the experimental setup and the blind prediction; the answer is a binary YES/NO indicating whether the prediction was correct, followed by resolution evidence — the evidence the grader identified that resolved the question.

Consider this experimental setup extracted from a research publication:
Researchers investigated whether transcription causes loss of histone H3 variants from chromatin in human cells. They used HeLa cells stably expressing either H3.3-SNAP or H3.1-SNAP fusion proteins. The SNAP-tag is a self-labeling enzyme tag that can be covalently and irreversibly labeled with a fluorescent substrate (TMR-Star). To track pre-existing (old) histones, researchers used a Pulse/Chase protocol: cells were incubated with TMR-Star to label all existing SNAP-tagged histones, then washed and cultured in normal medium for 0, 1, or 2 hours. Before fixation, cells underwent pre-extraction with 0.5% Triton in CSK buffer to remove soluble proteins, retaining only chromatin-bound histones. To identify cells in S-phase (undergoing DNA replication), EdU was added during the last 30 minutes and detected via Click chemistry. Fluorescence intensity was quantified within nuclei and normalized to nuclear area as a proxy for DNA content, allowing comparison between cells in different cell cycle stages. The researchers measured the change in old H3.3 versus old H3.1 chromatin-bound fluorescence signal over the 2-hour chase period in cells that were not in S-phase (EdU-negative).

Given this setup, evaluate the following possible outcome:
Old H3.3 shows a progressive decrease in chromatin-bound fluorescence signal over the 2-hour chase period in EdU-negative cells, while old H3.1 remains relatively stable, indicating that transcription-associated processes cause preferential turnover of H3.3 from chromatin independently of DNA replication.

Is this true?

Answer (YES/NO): NO